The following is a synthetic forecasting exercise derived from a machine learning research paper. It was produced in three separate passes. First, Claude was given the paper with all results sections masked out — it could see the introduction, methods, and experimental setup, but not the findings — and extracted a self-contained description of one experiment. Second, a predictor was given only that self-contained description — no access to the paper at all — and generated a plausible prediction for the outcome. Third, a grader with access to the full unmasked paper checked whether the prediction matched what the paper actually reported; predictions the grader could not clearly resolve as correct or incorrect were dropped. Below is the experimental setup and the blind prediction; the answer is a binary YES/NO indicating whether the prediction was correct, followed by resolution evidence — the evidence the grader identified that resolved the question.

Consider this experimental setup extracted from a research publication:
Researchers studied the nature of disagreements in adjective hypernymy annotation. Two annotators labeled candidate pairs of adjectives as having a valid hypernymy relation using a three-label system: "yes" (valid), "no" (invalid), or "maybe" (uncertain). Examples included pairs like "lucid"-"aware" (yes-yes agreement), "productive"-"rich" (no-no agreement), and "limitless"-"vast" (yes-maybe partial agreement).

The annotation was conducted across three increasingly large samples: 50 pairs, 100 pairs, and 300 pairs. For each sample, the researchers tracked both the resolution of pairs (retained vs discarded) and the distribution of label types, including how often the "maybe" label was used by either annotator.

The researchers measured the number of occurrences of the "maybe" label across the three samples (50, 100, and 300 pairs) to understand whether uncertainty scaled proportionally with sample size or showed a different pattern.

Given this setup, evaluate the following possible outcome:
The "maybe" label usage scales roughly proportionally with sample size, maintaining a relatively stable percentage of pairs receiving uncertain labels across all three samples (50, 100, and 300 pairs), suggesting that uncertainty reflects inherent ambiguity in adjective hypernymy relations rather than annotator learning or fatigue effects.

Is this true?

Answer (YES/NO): NO